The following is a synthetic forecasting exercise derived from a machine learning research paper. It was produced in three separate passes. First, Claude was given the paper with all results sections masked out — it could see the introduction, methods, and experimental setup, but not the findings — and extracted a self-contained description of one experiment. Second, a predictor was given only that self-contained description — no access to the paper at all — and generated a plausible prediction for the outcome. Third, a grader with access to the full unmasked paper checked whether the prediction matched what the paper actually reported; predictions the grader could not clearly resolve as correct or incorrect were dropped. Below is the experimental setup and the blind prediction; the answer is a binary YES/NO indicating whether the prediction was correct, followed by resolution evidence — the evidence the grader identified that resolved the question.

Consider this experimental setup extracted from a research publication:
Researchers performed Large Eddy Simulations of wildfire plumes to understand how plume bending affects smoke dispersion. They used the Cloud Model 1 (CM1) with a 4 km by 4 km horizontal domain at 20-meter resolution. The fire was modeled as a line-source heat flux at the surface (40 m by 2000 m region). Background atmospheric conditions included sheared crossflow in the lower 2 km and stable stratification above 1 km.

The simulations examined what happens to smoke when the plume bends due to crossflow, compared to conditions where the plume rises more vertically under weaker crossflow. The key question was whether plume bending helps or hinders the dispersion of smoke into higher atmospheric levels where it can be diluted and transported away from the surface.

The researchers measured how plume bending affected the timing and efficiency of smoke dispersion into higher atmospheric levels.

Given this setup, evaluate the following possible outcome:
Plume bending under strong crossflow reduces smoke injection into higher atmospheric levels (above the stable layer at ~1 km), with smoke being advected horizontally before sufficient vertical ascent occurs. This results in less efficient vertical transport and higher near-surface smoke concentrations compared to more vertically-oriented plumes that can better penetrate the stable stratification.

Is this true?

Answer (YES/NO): YES